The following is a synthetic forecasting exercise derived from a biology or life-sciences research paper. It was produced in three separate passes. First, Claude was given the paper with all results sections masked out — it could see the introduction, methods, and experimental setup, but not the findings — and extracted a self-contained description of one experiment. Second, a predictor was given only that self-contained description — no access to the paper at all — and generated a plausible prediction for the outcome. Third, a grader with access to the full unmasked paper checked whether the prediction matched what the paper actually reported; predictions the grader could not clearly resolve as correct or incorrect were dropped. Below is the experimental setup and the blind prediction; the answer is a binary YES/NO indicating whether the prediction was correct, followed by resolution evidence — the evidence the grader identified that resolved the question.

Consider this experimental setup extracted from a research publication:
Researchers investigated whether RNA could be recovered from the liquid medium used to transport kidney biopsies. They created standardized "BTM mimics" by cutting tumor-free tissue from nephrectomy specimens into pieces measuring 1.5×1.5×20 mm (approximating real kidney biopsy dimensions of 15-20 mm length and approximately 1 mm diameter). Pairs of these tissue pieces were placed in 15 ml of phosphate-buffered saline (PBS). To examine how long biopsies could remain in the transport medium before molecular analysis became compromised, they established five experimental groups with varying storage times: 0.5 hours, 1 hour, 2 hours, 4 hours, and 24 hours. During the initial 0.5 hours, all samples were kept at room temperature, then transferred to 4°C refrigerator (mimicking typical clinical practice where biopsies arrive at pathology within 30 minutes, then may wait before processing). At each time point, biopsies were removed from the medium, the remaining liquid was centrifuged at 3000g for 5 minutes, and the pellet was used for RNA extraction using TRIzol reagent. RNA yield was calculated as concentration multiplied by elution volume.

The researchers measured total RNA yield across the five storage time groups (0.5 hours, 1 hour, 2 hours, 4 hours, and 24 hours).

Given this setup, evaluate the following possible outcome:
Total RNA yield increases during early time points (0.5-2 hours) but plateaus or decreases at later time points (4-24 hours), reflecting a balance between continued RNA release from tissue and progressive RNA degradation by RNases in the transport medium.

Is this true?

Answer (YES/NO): NO